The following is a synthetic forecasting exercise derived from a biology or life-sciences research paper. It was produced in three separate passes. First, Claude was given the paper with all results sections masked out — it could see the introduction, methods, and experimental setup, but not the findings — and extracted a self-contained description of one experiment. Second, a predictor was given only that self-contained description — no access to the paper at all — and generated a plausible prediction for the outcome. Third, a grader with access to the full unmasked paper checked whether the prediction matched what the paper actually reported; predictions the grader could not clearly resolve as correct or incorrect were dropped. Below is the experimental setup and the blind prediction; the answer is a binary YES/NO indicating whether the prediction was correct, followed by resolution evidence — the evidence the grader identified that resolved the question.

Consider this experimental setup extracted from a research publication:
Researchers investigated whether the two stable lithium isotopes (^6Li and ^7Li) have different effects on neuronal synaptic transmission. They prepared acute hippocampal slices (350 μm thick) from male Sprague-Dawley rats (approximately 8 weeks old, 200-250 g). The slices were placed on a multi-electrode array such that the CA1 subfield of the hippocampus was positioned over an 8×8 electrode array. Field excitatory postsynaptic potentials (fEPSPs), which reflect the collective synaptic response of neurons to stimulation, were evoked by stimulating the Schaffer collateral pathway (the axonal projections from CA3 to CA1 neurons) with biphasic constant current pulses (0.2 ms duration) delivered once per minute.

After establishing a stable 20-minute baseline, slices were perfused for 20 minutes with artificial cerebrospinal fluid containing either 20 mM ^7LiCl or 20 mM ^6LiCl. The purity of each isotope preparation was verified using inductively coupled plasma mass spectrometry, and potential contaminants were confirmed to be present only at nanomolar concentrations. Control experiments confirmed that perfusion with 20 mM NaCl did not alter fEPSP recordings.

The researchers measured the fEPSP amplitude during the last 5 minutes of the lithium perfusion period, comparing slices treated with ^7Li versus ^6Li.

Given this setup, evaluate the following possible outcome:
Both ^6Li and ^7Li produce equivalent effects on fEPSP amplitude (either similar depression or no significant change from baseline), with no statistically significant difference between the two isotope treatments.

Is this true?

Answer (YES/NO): NO